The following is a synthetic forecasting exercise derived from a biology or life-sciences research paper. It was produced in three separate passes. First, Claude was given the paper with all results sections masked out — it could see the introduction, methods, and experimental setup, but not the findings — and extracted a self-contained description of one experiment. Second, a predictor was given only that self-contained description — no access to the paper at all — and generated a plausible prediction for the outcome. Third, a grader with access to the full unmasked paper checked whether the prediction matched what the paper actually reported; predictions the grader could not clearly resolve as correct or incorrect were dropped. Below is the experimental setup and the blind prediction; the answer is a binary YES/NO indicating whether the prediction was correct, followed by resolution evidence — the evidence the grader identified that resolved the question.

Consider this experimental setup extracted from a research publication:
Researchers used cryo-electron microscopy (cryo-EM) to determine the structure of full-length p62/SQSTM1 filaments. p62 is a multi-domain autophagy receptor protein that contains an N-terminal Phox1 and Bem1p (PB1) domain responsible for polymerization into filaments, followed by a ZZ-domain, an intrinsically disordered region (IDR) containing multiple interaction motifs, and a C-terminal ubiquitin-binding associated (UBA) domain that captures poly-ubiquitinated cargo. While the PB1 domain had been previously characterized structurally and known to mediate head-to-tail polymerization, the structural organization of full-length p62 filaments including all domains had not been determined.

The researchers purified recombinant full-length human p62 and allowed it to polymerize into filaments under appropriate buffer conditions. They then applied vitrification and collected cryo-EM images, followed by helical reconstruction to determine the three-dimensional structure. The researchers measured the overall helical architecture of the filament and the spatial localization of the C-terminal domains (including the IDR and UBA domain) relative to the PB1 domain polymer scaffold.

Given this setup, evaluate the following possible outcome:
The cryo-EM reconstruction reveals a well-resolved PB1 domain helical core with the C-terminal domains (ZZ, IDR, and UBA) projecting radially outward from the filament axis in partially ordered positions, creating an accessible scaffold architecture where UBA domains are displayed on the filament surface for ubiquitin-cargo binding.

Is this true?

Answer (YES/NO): NO